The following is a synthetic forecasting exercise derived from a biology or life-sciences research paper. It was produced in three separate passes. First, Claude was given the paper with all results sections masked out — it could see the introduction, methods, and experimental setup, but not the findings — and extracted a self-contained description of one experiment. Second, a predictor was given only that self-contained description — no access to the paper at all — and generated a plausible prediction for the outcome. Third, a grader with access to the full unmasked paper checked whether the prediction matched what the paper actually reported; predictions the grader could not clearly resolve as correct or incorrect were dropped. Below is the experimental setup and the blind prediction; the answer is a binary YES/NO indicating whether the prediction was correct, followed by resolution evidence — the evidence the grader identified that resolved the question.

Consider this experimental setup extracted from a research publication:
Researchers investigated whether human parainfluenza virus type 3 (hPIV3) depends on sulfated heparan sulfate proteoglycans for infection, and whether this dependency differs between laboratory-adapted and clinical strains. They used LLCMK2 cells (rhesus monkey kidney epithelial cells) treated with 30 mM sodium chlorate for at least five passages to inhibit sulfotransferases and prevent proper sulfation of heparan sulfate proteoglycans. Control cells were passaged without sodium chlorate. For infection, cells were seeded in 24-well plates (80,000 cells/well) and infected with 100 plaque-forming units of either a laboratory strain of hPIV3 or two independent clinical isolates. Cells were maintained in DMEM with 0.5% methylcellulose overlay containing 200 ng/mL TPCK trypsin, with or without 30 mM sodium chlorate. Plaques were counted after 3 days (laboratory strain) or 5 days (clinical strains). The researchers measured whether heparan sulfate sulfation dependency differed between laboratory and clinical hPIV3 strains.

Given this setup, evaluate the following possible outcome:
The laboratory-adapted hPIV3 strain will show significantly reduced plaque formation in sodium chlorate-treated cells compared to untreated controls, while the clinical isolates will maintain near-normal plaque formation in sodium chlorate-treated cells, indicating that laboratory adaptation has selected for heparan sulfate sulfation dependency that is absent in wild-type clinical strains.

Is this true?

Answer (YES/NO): NO